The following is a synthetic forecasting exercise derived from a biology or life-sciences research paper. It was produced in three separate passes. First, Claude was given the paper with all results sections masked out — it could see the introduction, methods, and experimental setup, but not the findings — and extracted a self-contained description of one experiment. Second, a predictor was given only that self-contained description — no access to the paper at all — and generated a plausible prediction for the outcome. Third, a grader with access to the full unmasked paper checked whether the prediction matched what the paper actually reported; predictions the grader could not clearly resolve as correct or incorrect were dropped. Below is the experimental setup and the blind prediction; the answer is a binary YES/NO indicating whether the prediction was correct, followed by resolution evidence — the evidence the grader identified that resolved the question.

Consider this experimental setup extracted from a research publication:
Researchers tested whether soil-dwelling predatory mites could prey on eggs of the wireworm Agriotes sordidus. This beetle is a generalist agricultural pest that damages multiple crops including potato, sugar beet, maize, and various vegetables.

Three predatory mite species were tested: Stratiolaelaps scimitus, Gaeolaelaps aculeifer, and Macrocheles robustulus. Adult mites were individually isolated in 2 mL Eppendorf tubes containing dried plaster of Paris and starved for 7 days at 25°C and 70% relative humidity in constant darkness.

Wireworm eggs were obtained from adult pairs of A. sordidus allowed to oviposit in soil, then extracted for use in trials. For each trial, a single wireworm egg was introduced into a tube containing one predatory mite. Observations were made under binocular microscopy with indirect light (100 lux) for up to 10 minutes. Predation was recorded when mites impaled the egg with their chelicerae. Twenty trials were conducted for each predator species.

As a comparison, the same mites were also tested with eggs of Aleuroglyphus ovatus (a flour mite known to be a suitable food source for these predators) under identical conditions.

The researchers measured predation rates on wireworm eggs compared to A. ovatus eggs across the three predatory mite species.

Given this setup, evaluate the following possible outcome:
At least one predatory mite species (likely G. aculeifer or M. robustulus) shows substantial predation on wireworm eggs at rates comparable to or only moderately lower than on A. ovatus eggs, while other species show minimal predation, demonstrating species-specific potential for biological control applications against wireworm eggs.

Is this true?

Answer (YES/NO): NO